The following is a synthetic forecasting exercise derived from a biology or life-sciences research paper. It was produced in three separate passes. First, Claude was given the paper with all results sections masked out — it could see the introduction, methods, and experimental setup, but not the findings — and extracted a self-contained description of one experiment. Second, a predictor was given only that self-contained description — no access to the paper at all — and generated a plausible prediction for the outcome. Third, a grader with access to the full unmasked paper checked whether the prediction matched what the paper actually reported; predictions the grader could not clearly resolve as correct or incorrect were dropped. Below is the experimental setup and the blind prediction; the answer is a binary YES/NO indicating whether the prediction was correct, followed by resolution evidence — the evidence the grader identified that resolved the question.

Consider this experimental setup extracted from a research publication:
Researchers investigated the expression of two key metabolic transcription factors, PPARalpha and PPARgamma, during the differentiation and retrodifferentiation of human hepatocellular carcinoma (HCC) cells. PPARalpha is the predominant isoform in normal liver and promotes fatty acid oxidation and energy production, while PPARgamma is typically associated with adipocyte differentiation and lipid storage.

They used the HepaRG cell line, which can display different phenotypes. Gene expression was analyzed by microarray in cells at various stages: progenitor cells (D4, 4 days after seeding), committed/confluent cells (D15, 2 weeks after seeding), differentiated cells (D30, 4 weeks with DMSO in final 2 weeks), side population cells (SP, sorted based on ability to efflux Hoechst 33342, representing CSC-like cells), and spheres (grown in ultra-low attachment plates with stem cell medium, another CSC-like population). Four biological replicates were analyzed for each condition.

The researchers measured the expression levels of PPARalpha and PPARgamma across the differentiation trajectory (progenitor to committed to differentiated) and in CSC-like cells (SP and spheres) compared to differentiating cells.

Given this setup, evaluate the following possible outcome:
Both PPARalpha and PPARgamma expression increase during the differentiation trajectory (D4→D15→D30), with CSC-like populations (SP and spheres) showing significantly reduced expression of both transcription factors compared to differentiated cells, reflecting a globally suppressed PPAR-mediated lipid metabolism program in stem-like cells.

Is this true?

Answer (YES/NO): NO